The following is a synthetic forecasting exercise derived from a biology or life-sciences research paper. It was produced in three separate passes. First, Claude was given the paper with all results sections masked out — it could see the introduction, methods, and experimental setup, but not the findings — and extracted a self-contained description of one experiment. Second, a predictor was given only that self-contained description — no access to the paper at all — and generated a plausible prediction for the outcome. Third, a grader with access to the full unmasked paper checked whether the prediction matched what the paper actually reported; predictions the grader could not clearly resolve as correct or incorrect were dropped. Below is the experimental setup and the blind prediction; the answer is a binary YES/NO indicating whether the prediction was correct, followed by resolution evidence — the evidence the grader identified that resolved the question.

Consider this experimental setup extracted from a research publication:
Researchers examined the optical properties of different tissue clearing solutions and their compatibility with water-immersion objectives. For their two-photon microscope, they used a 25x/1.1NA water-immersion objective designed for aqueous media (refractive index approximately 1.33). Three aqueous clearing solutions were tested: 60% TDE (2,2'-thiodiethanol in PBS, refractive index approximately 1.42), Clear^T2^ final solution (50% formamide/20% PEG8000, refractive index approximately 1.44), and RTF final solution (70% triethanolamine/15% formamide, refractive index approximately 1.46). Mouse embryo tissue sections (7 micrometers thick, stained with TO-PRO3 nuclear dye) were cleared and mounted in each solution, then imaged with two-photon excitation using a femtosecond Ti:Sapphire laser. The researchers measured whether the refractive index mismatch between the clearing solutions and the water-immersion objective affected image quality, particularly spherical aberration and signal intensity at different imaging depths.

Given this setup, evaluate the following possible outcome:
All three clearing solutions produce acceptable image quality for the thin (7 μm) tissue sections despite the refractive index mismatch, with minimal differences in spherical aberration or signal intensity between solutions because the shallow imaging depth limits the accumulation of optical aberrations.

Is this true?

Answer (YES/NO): NO